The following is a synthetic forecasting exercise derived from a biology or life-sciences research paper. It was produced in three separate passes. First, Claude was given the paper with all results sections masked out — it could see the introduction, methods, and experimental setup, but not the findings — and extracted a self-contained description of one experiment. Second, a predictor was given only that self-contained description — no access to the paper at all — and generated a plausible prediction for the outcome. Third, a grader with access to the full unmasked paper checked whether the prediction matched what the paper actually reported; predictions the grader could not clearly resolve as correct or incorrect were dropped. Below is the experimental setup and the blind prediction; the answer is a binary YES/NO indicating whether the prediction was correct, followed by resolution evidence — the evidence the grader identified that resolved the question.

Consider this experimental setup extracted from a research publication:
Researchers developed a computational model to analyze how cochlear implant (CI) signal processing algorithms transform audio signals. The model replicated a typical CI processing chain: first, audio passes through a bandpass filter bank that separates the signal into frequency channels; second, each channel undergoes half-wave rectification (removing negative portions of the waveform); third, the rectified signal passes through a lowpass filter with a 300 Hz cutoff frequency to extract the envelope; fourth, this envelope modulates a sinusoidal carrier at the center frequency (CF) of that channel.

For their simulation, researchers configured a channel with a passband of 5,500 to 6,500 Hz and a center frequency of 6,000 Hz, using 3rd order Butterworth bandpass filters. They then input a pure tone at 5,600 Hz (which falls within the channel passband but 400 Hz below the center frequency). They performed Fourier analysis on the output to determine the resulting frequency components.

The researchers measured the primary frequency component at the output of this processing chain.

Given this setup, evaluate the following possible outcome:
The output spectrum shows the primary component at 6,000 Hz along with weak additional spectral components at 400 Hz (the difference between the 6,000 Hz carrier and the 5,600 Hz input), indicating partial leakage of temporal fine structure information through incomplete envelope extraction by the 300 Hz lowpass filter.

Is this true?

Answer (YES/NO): NO